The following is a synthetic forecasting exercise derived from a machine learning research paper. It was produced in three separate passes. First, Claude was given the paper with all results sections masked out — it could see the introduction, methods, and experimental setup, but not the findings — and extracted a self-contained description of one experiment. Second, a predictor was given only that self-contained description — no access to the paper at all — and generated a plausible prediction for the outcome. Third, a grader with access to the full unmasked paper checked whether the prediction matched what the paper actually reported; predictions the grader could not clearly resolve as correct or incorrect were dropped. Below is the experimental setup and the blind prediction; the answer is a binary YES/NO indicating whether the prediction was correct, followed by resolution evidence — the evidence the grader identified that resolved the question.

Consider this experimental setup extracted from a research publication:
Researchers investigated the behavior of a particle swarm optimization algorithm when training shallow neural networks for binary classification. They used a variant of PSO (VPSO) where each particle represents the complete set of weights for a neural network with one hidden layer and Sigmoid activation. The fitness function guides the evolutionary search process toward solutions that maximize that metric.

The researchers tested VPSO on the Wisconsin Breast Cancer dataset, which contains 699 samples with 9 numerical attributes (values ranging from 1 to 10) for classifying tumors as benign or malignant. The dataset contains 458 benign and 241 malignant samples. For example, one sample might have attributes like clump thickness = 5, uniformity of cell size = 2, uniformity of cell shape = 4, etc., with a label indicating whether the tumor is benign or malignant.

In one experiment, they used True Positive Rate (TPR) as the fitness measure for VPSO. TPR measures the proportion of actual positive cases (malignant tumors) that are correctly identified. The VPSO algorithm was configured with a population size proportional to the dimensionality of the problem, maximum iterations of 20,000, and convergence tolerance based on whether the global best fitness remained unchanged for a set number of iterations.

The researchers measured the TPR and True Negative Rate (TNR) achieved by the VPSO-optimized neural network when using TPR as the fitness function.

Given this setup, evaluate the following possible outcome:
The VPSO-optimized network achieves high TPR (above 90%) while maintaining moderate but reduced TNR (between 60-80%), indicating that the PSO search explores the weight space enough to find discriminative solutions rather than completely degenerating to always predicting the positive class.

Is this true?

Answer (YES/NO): NO